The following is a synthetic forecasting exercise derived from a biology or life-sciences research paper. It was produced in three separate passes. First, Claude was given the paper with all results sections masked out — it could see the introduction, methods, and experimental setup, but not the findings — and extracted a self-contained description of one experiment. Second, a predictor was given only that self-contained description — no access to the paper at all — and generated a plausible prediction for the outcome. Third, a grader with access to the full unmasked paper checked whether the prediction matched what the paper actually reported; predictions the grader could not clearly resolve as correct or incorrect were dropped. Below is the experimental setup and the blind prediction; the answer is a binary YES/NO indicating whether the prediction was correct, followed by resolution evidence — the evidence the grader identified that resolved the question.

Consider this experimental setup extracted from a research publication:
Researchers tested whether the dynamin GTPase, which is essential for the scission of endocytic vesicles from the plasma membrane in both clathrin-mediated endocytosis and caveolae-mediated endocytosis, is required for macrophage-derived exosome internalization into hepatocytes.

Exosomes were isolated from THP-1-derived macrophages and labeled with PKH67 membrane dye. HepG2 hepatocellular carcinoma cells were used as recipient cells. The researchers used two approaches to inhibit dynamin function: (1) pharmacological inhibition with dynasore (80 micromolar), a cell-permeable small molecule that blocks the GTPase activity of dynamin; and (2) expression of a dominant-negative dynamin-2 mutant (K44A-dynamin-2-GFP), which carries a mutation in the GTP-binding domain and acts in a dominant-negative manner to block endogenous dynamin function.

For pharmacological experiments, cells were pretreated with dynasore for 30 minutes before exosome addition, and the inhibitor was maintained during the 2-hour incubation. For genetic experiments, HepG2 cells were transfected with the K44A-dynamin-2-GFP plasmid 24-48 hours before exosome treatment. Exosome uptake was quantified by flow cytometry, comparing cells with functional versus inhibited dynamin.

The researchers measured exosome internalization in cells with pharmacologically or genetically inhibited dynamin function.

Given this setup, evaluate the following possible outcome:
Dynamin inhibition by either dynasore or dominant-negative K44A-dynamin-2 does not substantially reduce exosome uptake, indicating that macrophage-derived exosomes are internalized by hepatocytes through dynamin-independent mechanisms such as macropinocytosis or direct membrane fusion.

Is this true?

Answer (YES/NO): NO